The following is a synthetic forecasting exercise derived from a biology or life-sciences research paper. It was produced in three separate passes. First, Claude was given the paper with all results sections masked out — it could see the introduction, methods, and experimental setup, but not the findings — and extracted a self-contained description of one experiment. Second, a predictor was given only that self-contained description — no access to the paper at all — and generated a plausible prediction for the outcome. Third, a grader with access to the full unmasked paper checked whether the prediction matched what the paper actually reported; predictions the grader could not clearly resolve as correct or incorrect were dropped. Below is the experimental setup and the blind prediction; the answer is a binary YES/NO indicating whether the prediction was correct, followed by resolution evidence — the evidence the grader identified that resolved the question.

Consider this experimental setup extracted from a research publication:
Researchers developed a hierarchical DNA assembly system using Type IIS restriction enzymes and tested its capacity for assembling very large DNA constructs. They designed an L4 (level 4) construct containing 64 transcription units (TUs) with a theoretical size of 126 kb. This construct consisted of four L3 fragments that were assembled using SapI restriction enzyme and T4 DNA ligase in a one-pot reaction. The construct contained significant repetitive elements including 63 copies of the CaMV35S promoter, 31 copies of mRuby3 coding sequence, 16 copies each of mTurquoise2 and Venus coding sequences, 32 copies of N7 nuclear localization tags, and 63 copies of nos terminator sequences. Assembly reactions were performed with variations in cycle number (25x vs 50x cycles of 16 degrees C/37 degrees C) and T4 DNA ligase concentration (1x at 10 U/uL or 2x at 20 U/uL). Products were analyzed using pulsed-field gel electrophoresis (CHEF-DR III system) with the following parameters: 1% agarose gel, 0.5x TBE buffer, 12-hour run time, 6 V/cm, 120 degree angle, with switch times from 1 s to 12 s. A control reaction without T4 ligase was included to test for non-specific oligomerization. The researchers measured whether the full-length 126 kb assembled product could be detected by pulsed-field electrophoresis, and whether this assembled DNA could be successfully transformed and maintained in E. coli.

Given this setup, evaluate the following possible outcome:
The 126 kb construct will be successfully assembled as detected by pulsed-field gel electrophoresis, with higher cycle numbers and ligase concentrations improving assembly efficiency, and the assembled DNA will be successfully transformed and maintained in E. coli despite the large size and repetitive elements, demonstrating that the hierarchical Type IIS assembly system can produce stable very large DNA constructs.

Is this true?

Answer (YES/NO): NO